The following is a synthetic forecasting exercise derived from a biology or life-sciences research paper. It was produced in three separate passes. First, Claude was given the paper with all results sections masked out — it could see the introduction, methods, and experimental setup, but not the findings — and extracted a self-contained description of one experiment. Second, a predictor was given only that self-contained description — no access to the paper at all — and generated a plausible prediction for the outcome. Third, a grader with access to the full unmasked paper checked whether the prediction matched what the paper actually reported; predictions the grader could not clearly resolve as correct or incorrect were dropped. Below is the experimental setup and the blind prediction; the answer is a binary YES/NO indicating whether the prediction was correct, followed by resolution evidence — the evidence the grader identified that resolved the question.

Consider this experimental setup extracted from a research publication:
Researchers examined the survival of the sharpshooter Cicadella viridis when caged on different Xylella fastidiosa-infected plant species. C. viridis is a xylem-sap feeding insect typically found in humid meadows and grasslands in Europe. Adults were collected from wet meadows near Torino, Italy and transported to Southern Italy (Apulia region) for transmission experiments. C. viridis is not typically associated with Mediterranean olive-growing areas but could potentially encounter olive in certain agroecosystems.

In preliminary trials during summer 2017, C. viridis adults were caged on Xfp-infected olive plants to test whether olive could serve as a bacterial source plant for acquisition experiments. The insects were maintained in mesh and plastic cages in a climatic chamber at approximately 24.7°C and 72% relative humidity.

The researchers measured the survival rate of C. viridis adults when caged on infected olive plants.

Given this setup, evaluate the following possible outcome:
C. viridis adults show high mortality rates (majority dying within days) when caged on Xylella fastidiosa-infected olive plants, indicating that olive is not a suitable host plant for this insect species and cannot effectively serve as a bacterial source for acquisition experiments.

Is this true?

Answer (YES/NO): YES